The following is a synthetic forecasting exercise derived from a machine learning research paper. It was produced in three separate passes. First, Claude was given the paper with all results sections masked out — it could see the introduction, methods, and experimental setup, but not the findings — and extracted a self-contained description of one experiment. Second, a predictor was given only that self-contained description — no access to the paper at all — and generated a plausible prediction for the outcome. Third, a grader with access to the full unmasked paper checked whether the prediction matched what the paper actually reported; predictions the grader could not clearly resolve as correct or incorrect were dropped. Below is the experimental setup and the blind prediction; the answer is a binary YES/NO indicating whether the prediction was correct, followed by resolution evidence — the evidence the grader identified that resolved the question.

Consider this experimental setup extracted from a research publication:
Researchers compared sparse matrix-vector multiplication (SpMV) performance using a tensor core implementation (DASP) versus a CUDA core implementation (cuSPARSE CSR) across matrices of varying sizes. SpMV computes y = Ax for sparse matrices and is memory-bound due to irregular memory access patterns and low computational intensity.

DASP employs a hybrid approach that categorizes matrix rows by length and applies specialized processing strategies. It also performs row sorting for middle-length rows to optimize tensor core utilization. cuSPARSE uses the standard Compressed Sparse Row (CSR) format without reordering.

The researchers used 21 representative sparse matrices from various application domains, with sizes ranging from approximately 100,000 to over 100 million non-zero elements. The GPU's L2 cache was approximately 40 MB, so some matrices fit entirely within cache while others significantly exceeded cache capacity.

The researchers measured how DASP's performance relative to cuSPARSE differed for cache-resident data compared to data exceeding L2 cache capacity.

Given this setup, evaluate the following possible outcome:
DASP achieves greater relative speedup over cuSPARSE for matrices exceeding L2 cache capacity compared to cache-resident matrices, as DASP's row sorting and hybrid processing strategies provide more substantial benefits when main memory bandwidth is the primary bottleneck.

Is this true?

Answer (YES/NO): NO